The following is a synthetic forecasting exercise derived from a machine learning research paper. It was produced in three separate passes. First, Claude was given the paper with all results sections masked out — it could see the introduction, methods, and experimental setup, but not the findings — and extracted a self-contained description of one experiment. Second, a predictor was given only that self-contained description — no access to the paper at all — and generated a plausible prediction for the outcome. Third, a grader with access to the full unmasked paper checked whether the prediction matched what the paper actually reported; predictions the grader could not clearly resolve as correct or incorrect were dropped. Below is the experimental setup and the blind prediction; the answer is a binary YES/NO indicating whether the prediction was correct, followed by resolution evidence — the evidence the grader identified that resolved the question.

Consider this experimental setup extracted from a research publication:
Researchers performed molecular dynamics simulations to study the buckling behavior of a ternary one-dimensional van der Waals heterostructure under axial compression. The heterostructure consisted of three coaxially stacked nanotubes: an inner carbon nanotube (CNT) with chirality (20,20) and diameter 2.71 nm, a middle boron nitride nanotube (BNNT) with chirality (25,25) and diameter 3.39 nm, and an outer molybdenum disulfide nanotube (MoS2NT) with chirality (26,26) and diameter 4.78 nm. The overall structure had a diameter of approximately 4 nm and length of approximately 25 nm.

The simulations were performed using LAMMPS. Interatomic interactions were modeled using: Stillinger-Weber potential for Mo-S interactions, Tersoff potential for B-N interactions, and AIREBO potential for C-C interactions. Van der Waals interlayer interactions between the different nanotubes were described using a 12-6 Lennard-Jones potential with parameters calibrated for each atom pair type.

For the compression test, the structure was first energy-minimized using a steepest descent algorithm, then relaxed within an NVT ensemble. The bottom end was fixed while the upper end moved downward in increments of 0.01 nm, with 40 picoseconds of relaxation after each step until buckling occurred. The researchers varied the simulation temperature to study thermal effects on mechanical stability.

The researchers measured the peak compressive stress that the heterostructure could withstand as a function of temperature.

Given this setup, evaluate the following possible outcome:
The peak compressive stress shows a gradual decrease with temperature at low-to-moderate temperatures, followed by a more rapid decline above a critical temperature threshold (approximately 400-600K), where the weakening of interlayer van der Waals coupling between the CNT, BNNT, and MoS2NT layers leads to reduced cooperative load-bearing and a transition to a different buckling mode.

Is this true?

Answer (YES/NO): NO